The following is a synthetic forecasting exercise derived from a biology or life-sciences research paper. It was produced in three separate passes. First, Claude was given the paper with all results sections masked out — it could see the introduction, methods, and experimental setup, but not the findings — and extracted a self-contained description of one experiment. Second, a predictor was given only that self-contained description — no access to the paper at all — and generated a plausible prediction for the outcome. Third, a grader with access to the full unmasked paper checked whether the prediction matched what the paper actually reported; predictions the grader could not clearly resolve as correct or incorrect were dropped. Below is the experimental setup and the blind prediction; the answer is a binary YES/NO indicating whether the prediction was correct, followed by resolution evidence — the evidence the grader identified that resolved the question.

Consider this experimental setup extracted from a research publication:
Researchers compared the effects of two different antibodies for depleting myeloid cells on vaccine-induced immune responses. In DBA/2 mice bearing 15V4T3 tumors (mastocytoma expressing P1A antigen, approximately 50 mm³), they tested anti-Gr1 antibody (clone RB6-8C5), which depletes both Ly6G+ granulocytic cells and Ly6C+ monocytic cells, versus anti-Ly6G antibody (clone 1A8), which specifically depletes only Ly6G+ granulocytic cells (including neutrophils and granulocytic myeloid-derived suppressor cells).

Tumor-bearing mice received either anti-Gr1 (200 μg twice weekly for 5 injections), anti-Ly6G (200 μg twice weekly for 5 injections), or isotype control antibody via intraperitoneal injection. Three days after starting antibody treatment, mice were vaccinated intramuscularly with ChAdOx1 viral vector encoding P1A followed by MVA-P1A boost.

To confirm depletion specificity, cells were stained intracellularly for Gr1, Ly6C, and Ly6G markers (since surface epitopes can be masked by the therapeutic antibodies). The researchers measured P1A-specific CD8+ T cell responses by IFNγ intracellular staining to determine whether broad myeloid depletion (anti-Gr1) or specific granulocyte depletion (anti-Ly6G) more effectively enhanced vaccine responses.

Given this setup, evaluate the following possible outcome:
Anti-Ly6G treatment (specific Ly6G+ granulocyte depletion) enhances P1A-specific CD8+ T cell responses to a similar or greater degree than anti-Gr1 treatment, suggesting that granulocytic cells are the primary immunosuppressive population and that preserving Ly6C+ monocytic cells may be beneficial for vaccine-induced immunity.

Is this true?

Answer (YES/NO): NO